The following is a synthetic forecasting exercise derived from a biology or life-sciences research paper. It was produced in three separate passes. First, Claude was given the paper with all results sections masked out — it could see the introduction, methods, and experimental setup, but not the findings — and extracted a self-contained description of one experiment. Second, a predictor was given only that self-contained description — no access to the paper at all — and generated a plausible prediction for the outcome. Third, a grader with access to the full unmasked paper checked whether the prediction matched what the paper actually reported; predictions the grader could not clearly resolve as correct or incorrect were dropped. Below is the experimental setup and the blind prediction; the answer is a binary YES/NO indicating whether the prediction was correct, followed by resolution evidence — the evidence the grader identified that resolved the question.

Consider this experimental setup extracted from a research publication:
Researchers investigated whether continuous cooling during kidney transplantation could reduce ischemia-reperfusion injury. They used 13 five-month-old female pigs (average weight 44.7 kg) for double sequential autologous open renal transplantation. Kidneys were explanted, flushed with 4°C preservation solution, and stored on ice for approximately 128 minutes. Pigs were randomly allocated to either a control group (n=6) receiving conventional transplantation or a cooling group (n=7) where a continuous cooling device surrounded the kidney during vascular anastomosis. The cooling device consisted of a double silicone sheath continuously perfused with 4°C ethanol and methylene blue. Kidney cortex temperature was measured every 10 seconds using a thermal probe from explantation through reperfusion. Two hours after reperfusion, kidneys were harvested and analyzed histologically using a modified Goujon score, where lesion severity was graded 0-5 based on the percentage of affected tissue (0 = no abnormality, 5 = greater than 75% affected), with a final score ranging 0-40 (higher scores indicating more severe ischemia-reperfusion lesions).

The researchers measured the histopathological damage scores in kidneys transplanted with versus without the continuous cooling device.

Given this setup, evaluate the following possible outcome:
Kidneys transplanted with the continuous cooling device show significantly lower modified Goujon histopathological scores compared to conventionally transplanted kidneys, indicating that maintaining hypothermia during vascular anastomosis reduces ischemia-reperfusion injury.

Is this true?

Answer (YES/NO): NO